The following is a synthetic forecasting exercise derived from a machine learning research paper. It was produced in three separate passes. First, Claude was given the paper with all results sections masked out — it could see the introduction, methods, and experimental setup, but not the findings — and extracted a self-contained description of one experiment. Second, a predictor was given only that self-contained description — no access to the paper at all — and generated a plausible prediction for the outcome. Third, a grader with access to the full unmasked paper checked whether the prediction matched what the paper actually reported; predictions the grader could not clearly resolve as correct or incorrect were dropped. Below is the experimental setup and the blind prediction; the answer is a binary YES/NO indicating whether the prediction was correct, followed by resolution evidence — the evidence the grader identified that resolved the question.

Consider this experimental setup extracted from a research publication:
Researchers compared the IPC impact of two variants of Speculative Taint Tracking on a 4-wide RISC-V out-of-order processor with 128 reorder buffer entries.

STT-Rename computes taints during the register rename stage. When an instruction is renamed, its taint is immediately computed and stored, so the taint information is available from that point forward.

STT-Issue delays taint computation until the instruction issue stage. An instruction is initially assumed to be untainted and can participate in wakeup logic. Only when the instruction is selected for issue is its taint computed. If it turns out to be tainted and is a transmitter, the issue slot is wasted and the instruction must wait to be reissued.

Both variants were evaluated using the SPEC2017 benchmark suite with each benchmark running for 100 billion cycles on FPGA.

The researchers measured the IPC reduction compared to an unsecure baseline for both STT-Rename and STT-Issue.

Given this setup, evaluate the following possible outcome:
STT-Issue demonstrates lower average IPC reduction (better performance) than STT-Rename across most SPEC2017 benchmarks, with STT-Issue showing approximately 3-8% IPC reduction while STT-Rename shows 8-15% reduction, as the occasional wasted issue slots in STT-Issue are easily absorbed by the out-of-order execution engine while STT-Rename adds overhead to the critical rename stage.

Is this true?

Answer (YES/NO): NO